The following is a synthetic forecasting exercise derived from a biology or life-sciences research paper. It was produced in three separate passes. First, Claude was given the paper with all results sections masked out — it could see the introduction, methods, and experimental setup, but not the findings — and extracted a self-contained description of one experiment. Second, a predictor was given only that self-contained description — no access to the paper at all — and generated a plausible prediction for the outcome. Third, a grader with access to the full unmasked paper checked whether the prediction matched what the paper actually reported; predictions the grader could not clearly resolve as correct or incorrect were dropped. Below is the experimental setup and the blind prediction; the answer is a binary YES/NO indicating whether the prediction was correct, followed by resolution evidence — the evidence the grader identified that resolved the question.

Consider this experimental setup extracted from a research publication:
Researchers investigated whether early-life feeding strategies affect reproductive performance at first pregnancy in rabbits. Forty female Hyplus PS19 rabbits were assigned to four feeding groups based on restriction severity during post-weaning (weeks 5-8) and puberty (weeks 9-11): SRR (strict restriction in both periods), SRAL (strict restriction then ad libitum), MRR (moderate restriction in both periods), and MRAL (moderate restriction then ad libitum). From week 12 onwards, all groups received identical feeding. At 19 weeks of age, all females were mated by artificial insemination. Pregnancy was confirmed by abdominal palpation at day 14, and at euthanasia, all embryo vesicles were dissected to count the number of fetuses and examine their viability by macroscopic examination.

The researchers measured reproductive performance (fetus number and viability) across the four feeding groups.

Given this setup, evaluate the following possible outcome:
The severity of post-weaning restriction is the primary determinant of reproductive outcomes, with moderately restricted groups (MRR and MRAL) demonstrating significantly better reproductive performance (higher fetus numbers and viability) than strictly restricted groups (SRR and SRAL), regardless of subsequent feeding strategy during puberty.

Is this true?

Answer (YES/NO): NO